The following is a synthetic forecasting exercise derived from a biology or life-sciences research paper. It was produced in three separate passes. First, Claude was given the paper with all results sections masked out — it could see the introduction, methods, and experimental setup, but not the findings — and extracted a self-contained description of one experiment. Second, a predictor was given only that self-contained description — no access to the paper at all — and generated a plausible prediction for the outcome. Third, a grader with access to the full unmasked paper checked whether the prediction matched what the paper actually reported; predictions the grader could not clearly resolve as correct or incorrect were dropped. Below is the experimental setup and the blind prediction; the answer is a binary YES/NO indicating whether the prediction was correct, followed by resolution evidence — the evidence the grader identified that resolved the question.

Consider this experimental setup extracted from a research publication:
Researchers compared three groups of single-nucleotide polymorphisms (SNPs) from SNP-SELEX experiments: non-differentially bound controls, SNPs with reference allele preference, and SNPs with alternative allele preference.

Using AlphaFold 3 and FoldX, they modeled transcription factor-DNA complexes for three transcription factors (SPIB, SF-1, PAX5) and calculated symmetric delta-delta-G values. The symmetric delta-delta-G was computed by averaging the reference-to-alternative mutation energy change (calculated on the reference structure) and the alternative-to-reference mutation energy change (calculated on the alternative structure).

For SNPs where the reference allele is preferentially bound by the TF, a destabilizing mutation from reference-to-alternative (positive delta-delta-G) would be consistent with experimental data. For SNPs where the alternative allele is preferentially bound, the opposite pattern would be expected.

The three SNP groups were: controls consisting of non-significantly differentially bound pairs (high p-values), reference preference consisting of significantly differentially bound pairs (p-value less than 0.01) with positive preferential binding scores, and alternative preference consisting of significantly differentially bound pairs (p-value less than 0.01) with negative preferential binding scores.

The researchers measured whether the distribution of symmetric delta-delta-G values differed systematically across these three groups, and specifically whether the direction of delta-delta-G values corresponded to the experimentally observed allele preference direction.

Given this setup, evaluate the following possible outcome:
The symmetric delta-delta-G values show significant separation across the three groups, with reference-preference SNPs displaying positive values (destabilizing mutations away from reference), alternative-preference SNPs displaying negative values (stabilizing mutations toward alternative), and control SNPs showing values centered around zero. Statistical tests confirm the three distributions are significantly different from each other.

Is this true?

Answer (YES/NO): YES